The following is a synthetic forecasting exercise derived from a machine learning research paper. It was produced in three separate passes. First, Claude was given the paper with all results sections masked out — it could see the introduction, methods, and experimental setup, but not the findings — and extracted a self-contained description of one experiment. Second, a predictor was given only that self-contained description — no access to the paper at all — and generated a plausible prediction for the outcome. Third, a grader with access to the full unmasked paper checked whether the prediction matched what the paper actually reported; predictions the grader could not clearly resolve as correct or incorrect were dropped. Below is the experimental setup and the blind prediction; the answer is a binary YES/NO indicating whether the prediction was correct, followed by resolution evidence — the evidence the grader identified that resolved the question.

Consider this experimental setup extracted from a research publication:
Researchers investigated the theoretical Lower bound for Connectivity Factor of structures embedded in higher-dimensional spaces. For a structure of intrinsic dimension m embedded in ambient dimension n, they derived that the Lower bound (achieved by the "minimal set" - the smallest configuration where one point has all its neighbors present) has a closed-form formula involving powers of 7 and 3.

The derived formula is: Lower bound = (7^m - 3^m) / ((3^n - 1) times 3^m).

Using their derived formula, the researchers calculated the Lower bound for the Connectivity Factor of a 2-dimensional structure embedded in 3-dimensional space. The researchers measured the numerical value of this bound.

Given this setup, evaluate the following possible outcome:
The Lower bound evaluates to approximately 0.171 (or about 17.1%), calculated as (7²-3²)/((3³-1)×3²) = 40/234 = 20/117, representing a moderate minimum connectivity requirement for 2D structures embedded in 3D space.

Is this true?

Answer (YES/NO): YES